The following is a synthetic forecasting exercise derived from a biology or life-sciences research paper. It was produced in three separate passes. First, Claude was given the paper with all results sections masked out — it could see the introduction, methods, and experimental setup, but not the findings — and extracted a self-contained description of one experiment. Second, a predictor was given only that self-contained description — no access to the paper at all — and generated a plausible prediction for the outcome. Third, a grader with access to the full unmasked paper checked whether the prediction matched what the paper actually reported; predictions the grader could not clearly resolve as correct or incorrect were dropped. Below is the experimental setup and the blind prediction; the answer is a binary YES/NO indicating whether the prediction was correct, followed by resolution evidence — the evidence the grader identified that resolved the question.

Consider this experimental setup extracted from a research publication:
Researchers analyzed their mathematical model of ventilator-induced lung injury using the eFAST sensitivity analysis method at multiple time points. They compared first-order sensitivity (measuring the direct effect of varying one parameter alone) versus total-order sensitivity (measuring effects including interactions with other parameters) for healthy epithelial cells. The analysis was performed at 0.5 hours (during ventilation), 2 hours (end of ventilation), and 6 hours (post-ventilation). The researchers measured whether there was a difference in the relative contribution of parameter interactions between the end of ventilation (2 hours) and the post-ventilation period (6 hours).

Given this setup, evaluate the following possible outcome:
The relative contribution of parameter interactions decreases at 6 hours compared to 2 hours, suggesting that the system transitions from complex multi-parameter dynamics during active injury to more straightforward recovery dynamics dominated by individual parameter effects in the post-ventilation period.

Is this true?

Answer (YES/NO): NO